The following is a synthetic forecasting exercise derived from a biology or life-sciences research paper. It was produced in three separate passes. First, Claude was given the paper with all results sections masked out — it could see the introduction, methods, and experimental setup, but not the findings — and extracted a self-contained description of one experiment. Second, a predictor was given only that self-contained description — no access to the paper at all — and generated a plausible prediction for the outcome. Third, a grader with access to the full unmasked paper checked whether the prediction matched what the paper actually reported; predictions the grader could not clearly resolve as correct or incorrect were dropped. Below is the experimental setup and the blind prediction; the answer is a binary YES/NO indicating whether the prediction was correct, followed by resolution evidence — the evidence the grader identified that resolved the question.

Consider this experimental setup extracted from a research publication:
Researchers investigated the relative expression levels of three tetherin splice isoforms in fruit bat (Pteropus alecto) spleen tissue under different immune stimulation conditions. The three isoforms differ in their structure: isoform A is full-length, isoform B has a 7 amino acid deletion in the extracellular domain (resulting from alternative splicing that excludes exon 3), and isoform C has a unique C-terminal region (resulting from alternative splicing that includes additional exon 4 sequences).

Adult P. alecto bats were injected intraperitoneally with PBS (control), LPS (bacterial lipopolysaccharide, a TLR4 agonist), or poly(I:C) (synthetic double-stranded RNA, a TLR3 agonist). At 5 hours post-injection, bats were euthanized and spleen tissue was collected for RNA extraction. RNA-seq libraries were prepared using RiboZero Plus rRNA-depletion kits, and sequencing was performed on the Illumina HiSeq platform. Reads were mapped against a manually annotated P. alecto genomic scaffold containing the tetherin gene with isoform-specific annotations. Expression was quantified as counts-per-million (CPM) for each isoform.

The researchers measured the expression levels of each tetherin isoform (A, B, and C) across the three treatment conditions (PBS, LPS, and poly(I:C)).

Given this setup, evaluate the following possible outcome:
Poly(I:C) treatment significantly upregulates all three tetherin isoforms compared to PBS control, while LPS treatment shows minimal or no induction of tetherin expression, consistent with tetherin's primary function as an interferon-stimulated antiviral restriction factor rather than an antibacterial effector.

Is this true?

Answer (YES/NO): NO